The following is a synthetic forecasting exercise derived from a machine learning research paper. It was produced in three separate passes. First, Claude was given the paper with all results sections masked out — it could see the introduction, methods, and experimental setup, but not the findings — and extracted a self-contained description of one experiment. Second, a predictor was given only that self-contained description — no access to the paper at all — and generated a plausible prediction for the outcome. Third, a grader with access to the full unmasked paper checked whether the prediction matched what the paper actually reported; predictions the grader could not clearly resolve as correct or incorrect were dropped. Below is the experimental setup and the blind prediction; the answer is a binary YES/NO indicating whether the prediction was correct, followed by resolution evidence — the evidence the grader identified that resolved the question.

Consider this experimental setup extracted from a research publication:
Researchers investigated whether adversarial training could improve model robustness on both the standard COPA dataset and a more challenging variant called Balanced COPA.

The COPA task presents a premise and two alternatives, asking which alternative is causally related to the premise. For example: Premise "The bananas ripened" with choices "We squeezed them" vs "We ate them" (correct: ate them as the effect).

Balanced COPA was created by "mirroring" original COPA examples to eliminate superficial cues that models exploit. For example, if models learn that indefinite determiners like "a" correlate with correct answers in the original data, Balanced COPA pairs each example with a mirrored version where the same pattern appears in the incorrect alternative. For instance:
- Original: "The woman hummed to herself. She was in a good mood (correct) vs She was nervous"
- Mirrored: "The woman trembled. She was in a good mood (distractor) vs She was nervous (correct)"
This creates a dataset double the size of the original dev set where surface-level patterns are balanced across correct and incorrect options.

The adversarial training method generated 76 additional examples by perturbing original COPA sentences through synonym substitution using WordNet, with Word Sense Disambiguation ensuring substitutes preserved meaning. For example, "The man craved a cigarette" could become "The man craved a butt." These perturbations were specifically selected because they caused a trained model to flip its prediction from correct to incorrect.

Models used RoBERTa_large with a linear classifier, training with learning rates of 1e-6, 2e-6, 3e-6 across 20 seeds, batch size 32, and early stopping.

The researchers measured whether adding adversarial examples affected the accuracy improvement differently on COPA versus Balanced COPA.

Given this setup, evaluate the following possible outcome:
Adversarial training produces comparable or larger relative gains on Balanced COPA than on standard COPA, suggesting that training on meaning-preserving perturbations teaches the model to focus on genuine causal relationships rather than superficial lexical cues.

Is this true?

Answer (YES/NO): NO